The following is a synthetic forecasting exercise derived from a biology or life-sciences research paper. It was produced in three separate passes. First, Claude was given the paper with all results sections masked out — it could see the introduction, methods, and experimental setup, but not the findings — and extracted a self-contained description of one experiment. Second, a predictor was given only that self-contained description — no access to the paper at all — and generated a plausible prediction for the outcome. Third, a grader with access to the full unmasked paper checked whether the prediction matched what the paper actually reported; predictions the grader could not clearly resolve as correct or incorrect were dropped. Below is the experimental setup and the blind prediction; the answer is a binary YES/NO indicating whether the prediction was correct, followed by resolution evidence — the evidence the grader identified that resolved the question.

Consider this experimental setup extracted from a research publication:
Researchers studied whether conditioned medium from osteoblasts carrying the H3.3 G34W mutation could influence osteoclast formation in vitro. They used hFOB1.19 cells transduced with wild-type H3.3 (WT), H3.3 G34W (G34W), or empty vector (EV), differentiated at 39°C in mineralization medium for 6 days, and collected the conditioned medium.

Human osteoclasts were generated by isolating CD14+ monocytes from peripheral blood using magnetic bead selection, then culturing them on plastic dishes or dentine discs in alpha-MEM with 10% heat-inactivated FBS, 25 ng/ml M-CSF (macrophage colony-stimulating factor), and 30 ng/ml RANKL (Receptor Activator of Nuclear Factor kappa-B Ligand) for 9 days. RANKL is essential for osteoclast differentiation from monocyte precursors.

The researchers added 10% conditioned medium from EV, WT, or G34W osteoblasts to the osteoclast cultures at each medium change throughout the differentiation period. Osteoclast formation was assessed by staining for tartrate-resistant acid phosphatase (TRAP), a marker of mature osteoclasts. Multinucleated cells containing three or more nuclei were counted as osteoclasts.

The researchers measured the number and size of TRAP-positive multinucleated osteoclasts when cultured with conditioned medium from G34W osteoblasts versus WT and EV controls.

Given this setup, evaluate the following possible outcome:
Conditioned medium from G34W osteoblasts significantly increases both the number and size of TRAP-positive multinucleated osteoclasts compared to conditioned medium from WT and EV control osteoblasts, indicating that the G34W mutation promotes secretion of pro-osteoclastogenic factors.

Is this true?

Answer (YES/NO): YES